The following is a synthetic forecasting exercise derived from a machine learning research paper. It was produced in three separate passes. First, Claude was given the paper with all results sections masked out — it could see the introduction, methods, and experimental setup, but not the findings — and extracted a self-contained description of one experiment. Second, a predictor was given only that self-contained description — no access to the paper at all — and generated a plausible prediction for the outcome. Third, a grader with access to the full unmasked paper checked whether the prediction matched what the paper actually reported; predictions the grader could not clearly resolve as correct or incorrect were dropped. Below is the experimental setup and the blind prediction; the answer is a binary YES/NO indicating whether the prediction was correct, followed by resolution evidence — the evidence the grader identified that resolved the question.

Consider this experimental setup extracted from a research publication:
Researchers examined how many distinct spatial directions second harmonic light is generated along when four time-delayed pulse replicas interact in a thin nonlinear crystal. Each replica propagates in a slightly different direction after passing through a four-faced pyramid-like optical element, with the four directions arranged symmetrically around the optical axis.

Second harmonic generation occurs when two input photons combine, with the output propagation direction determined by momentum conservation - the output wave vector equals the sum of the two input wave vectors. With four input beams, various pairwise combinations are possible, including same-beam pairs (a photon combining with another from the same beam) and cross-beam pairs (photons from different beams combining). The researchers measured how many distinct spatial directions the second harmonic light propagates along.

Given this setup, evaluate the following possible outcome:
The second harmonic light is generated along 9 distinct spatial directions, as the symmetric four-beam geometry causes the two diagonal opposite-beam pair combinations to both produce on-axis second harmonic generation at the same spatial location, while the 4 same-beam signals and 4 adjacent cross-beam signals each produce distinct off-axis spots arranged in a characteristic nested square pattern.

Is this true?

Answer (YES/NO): YES